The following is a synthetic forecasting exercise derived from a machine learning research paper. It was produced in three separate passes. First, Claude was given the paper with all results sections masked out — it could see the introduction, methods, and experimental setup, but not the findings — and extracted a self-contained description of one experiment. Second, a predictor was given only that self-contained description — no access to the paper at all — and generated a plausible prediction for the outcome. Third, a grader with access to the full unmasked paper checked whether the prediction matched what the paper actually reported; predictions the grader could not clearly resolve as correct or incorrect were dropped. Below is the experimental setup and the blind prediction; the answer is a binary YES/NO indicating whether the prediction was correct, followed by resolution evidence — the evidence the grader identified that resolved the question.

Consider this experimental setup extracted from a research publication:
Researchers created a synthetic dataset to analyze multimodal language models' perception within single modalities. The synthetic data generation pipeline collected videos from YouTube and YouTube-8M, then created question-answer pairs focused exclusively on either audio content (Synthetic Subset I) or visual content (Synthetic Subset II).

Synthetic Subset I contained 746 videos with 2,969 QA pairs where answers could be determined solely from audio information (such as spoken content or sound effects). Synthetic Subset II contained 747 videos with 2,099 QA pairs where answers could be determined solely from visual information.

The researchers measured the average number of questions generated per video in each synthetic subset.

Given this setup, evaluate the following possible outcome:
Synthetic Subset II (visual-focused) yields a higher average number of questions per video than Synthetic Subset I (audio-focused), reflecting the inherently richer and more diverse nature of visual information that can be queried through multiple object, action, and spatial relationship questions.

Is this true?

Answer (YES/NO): NO